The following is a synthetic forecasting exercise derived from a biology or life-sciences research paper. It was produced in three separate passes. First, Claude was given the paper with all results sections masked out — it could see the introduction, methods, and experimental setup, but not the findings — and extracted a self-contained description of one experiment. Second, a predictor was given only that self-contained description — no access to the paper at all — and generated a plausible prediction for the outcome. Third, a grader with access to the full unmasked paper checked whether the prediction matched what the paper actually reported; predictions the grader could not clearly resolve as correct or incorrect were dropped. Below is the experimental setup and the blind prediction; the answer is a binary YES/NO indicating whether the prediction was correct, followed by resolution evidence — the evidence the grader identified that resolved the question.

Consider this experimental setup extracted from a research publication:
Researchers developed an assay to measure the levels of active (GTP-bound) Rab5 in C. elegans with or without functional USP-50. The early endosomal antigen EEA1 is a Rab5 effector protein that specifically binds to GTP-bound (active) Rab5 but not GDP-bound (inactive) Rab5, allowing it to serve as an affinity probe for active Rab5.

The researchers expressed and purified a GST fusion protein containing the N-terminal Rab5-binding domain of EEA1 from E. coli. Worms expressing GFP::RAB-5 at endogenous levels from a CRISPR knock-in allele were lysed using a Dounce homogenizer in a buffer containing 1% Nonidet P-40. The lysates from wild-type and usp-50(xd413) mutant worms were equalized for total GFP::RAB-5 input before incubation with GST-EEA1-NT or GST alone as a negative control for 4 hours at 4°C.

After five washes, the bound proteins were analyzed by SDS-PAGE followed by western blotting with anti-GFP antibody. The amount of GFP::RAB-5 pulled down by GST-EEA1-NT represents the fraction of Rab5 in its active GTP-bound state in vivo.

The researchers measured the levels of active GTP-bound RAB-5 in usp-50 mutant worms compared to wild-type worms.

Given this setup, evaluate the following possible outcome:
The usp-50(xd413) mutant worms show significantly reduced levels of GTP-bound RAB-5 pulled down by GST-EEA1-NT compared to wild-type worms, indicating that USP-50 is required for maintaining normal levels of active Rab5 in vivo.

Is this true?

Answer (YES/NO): NO